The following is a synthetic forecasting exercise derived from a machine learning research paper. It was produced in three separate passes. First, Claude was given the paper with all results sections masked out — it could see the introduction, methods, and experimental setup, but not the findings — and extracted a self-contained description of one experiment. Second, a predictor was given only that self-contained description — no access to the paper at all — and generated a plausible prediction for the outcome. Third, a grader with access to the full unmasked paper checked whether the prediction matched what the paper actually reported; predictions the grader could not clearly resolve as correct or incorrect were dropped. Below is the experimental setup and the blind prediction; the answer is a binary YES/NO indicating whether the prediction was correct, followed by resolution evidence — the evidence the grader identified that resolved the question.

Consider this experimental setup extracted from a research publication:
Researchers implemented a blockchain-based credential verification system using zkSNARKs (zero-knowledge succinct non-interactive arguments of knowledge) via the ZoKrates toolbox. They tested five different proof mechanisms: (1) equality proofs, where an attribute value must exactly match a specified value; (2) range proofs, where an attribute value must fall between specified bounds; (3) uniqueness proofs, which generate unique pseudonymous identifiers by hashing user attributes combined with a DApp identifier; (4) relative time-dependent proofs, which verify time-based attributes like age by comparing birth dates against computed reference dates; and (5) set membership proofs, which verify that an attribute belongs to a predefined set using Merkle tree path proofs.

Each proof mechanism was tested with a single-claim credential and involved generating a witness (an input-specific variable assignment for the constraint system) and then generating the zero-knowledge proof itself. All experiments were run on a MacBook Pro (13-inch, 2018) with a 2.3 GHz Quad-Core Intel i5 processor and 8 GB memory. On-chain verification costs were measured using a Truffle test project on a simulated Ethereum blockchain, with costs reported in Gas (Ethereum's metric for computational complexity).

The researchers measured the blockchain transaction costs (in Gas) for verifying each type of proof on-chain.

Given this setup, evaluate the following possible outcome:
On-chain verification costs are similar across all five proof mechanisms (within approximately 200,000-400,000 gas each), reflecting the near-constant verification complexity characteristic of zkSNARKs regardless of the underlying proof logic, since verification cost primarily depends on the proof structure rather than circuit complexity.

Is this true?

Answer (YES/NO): NO